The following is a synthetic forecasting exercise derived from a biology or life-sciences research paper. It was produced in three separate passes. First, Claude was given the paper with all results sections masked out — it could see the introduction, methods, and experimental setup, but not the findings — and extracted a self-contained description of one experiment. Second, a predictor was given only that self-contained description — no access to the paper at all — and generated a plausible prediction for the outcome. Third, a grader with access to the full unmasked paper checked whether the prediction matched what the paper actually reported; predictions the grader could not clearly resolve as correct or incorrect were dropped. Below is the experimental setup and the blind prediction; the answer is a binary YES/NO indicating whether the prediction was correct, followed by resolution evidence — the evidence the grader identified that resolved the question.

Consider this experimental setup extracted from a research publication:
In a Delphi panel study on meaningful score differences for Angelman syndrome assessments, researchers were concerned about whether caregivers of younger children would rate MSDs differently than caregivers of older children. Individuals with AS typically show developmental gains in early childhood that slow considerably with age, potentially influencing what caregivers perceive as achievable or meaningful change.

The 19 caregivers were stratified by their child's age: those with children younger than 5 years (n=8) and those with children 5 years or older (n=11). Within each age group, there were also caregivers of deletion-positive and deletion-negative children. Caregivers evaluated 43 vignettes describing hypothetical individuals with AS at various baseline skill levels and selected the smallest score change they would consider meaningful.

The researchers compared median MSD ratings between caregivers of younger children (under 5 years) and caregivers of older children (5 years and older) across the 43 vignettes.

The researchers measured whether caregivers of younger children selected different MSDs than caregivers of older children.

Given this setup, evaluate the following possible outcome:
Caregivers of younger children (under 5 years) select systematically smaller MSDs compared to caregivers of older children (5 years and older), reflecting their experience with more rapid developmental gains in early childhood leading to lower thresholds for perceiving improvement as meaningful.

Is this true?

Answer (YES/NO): NO